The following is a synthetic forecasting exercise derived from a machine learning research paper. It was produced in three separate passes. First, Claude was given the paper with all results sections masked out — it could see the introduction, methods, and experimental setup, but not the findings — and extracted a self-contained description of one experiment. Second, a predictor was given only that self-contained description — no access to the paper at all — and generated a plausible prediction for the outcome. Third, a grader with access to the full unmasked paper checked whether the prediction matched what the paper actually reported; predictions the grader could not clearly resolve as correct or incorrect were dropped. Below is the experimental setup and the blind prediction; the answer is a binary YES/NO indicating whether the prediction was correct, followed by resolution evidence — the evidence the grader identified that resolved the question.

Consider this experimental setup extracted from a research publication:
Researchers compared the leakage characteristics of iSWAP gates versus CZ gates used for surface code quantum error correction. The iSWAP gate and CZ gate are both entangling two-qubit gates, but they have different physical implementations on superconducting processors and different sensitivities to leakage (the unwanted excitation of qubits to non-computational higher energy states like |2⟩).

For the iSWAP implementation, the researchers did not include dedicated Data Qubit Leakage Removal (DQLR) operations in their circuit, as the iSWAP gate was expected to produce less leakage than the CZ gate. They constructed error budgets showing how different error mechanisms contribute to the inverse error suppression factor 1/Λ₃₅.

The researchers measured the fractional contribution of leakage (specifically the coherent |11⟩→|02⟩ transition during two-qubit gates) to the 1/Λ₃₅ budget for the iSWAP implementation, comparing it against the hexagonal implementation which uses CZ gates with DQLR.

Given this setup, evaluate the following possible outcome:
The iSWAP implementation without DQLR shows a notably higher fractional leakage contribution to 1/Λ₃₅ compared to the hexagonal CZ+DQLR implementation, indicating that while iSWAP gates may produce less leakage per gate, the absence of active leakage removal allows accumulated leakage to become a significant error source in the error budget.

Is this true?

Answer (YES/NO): NO